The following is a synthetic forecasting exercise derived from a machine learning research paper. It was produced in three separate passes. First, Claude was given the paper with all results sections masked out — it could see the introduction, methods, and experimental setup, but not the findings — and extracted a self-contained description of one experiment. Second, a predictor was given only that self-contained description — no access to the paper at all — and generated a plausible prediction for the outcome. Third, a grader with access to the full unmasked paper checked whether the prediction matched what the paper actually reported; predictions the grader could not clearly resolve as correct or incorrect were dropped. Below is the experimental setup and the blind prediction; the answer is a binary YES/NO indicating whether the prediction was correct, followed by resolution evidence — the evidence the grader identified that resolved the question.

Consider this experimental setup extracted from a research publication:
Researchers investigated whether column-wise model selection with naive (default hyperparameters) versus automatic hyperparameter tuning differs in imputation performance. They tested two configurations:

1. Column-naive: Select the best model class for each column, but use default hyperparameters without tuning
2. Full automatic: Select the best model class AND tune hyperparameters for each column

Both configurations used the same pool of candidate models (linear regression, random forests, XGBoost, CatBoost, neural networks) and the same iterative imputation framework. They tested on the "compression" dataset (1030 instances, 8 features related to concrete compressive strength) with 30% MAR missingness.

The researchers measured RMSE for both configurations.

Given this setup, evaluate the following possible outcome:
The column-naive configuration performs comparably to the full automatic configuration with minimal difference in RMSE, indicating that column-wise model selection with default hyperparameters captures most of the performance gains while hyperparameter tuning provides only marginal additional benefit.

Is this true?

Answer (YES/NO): YES